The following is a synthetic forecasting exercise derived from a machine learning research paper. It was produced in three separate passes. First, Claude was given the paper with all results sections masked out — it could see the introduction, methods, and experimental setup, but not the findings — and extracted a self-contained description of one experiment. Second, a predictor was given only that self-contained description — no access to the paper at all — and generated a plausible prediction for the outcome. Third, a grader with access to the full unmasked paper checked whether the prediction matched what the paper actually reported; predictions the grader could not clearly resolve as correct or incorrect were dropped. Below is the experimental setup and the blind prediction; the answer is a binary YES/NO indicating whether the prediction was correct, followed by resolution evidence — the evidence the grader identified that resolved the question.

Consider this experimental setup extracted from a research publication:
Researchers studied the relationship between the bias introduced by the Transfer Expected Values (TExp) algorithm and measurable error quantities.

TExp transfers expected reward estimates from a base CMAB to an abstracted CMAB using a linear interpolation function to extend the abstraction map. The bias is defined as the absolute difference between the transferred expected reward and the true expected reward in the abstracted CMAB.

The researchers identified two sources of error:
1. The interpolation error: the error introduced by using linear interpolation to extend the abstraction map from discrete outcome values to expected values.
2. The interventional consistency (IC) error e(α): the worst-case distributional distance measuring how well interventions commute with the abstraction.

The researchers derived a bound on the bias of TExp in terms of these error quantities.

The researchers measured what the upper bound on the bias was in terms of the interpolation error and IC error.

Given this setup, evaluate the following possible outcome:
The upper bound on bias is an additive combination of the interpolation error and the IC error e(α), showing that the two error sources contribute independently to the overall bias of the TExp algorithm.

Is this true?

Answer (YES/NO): YES